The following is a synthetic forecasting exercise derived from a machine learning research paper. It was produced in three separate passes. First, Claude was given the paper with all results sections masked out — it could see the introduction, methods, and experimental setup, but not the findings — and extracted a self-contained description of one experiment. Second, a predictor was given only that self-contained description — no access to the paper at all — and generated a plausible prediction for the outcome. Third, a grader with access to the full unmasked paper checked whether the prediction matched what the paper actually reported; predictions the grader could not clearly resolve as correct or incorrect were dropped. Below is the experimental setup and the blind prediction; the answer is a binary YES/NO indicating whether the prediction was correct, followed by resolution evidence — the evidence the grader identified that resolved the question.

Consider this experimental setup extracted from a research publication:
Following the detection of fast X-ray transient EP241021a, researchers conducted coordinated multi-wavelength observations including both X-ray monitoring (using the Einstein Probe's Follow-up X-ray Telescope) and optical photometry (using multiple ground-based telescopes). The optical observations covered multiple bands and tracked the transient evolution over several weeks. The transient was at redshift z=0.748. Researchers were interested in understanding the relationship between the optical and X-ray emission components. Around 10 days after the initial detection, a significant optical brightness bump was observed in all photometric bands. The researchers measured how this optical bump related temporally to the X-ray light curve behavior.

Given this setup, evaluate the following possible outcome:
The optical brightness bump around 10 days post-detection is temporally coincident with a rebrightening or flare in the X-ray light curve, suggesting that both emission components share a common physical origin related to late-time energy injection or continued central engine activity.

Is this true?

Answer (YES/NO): YES